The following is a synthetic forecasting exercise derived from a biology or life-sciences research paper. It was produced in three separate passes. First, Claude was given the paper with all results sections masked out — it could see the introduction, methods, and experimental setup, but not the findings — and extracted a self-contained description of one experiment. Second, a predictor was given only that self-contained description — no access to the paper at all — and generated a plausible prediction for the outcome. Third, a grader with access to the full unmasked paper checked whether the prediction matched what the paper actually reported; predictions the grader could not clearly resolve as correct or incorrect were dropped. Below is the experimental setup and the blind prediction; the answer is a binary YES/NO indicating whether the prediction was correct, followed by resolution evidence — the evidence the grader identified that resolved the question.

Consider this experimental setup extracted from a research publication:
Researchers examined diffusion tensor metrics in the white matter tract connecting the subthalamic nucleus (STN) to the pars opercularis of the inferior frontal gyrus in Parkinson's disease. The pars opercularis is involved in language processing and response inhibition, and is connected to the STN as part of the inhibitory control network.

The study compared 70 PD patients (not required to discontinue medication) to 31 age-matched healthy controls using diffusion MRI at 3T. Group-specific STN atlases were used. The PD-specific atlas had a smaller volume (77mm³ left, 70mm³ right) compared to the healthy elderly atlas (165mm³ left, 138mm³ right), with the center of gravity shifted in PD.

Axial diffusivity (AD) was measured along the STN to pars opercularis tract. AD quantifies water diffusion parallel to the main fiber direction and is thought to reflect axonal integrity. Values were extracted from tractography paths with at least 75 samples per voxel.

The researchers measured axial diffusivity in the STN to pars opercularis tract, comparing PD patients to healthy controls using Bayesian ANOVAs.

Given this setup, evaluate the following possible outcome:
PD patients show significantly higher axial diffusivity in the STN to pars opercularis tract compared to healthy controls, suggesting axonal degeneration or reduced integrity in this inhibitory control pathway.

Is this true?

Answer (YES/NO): NO